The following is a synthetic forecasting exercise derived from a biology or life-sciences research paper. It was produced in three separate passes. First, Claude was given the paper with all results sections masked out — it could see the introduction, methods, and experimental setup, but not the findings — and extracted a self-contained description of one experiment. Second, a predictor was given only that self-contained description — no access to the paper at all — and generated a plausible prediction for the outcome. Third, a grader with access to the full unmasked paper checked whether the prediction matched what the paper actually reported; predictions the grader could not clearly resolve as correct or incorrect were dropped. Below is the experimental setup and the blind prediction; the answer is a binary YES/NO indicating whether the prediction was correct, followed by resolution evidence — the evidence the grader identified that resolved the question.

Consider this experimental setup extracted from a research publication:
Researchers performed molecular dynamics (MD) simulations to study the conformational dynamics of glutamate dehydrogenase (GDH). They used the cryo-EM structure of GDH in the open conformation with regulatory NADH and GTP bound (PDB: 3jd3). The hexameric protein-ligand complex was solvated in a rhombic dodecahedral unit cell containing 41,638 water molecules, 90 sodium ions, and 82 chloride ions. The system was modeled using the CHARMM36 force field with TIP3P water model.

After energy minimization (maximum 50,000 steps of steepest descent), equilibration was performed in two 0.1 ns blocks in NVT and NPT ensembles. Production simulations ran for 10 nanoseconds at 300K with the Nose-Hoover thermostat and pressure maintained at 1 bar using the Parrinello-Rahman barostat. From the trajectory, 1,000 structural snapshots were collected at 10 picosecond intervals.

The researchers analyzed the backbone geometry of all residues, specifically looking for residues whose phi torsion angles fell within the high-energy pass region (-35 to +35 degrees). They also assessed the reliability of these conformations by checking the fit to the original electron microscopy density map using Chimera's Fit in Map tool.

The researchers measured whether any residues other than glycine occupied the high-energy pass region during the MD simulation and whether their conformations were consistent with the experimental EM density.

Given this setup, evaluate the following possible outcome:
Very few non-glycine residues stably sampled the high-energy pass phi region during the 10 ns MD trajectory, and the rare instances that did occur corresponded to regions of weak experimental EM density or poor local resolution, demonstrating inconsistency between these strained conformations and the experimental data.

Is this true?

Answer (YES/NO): NO